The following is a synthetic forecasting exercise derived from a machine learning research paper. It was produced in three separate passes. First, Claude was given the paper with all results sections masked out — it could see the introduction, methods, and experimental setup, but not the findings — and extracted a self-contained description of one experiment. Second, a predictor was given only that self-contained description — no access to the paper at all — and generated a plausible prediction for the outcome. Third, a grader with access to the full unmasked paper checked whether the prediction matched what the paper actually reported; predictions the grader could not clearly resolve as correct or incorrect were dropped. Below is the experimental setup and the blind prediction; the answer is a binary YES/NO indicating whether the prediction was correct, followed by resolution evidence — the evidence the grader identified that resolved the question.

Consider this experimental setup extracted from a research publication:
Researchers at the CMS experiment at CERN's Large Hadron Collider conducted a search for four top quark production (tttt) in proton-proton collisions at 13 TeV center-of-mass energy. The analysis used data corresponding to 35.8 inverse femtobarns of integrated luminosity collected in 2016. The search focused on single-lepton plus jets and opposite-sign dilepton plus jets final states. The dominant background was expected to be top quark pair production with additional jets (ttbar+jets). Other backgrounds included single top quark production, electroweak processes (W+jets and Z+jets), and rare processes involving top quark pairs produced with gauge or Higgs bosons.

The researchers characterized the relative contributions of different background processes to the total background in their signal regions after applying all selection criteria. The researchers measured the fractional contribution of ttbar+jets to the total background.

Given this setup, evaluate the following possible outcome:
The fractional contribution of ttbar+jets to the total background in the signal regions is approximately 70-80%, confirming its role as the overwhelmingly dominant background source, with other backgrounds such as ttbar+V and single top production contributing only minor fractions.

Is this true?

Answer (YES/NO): NO